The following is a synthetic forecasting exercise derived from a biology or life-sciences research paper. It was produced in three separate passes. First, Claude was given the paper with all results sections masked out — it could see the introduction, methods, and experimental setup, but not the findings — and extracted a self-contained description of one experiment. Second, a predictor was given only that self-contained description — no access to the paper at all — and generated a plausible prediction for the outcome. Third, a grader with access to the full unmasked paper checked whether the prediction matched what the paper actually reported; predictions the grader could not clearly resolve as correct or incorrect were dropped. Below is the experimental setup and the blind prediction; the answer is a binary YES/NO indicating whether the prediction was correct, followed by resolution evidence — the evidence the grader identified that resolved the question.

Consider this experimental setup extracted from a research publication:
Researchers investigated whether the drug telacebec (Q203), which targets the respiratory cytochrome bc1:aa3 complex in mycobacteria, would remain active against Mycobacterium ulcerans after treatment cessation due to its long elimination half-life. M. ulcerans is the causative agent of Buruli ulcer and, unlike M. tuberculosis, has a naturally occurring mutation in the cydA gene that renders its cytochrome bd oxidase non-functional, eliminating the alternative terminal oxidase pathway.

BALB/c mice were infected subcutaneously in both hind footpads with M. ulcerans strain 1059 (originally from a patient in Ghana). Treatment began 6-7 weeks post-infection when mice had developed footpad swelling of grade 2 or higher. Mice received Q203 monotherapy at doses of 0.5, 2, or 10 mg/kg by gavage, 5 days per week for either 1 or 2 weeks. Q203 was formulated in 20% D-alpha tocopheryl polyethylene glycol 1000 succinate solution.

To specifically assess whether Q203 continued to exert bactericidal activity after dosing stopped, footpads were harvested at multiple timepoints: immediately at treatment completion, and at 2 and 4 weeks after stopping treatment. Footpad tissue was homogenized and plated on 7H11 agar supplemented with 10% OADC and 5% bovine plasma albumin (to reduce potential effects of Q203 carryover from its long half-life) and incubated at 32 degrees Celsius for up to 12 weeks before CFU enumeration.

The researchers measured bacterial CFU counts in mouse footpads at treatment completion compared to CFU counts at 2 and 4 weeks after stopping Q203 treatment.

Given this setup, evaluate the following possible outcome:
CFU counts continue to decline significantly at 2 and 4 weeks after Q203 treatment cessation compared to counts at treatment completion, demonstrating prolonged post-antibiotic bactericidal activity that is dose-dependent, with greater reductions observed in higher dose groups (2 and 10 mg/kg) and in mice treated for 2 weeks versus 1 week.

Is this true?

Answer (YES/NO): YES